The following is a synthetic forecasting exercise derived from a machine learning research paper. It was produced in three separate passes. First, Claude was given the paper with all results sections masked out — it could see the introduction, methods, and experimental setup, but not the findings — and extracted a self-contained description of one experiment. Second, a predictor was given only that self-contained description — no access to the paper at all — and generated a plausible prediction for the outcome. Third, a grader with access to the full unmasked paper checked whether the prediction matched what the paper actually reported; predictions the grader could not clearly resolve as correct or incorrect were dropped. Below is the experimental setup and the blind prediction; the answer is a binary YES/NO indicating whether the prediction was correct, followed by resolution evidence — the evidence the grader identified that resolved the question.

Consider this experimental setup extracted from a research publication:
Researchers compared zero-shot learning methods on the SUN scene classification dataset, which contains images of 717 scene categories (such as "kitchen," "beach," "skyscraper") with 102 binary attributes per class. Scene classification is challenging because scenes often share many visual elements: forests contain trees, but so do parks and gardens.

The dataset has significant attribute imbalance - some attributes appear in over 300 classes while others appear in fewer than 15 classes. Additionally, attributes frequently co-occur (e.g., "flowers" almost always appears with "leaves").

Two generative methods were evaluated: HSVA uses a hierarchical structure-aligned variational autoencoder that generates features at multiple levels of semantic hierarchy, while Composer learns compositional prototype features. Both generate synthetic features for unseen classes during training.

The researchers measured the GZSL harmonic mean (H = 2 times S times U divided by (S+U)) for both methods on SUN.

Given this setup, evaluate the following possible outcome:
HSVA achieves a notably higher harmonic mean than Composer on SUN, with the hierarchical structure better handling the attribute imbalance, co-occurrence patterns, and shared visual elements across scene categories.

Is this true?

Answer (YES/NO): YES